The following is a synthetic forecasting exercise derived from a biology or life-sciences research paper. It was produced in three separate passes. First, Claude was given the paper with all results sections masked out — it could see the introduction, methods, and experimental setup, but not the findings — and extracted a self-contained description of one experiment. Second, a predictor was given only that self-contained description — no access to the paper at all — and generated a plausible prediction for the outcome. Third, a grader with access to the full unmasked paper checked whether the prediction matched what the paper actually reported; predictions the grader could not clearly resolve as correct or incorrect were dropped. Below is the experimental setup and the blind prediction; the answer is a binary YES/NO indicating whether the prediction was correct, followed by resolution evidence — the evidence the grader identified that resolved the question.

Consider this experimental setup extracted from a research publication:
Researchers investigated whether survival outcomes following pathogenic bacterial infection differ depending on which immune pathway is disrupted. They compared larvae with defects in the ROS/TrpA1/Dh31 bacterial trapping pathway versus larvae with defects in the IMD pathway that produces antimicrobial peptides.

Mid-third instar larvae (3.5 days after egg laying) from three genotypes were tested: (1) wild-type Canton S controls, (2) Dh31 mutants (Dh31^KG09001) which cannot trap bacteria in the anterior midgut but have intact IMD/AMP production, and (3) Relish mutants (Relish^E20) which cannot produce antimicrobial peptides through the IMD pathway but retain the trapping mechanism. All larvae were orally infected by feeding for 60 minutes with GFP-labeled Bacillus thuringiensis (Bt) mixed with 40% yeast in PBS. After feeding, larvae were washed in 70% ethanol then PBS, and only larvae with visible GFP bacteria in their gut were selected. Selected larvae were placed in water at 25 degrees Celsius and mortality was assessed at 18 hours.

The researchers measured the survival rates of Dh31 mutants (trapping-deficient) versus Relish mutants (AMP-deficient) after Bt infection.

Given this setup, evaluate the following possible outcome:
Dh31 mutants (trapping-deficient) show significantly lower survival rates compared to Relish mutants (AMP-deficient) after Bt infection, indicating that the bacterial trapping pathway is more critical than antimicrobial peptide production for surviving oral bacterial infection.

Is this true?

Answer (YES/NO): NO